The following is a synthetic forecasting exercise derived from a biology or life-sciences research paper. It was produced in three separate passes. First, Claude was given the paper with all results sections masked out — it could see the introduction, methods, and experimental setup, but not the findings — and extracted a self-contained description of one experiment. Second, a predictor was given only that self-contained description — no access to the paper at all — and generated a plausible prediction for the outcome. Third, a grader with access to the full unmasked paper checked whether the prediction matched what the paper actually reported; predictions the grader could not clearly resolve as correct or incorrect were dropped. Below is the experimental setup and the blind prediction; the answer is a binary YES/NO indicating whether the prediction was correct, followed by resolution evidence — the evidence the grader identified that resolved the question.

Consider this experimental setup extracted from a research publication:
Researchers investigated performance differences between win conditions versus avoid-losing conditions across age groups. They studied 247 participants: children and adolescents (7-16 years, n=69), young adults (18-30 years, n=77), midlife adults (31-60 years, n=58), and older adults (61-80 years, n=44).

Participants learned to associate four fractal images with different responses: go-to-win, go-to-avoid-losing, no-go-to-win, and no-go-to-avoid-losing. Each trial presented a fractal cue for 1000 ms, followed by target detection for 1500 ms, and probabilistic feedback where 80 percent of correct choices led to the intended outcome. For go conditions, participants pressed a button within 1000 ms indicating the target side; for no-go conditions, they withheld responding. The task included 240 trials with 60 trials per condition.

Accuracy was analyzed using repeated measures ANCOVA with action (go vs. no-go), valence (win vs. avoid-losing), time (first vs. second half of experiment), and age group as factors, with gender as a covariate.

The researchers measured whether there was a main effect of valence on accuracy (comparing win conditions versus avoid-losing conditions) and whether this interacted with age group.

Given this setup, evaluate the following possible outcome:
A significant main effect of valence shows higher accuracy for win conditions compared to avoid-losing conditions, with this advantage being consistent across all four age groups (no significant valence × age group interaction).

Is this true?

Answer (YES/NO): NO